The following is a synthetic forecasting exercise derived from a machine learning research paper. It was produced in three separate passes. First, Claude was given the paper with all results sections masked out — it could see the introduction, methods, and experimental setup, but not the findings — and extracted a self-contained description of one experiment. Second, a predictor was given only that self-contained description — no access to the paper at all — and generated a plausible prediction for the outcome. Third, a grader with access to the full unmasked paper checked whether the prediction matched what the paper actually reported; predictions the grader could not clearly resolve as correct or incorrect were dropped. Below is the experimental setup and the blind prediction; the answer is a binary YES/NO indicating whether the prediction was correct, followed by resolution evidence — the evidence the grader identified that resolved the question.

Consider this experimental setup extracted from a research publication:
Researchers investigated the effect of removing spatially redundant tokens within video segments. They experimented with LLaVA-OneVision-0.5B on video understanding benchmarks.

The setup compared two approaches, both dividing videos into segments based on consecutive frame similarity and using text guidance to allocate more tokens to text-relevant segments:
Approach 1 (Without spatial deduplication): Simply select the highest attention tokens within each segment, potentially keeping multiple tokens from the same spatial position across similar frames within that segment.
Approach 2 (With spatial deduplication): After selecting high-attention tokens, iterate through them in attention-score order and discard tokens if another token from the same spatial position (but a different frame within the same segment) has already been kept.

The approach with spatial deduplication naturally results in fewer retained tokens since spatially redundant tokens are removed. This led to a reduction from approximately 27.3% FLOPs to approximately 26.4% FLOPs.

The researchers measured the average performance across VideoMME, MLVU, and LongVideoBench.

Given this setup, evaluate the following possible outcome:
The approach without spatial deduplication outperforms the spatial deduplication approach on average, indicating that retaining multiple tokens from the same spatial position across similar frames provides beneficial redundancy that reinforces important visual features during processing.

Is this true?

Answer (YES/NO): NO